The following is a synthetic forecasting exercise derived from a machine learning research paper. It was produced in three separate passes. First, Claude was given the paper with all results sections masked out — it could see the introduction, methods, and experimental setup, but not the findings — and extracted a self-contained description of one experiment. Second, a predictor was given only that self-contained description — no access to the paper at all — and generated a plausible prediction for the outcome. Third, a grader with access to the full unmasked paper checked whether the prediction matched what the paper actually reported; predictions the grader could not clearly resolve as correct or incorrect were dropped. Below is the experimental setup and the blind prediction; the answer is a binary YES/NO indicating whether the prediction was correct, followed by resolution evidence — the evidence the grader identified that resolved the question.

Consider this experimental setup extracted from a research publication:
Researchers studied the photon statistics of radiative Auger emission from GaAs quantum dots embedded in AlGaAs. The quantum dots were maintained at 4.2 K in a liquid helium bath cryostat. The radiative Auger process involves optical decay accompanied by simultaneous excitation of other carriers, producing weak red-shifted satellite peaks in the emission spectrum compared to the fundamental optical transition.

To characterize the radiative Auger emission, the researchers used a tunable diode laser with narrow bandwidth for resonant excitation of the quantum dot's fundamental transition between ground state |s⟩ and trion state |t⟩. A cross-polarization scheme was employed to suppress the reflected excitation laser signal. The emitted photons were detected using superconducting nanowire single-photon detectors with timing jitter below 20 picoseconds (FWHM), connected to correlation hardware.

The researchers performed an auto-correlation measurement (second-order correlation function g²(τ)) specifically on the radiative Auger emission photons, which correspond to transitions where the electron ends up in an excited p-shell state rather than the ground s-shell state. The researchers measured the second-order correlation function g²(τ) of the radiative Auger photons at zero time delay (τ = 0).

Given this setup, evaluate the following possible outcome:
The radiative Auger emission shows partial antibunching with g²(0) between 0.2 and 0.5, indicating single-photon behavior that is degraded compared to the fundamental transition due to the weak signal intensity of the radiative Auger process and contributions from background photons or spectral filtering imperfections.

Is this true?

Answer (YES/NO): NO